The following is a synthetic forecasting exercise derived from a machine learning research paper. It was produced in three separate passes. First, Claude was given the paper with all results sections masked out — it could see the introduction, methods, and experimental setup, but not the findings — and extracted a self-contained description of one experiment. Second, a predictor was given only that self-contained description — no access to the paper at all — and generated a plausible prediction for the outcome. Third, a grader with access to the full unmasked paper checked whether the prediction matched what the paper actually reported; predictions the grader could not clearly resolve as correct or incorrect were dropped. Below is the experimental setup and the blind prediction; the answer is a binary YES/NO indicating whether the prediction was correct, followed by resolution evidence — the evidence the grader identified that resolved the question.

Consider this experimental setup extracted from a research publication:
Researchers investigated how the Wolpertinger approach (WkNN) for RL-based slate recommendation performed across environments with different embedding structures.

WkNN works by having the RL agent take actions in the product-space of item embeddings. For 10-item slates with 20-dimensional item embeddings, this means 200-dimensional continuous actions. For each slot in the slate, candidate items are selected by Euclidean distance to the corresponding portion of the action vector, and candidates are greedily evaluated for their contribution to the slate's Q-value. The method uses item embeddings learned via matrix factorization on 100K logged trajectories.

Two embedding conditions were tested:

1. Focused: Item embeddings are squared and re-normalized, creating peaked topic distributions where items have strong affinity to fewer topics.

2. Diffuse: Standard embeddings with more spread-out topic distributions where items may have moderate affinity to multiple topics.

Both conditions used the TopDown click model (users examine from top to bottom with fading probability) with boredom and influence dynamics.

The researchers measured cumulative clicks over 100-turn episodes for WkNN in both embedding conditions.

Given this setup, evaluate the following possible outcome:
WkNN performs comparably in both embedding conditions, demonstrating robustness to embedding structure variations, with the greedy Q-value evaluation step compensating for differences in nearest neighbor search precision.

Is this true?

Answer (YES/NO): NO